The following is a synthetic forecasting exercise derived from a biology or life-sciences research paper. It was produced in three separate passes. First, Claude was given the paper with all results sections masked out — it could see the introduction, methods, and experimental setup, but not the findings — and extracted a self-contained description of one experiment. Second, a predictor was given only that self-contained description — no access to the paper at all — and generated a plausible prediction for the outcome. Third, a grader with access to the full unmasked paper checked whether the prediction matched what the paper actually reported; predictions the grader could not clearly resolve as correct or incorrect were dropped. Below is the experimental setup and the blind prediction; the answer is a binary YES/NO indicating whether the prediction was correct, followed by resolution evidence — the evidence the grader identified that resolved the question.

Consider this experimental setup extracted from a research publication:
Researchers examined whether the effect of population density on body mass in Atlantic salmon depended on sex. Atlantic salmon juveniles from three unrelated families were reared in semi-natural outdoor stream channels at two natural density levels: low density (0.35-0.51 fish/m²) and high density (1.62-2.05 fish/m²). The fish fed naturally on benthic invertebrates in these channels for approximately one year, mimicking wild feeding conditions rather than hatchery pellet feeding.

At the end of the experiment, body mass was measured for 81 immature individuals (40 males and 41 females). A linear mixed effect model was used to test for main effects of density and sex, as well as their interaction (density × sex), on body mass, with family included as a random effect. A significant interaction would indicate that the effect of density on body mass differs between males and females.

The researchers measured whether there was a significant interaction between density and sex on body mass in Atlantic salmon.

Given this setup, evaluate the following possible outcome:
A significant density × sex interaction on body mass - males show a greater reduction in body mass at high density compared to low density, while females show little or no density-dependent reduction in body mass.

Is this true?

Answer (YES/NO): NO